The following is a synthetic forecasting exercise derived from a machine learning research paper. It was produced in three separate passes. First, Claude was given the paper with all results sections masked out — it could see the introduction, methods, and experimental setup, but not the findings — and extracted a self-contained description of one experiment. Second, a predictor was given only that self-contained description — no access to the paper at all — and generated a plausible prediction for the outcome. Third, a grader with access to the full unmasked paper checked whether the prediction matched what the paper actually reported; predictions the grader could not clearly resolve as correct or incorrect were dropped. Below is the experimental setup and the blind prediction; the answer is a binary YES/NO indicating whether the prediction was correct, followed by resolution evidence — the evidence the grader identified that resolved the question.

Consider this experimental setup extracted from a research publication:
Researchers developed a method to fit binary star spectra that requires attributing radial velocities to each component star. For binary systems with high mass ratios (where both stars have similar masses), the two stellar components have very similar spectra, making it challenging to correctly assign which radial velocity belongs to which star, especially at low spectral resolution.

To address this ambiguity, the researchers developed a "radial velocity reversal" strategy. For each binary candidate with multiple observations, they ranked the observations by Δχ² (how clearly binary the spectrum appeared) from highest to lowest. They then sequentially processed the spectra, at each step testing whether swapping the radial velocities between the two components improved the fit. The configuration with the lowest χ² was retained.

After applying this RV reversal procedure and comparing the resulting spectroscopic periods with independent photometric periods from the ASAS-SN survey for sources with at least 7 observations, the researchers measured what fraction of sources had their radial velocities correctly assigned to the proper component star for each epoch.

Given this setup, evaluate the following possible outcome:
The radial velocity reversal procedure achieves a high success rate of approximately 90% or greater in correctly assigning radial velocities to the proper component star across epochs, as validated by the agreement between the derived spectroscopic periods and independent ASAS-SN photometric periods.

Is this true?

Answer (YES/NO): NO